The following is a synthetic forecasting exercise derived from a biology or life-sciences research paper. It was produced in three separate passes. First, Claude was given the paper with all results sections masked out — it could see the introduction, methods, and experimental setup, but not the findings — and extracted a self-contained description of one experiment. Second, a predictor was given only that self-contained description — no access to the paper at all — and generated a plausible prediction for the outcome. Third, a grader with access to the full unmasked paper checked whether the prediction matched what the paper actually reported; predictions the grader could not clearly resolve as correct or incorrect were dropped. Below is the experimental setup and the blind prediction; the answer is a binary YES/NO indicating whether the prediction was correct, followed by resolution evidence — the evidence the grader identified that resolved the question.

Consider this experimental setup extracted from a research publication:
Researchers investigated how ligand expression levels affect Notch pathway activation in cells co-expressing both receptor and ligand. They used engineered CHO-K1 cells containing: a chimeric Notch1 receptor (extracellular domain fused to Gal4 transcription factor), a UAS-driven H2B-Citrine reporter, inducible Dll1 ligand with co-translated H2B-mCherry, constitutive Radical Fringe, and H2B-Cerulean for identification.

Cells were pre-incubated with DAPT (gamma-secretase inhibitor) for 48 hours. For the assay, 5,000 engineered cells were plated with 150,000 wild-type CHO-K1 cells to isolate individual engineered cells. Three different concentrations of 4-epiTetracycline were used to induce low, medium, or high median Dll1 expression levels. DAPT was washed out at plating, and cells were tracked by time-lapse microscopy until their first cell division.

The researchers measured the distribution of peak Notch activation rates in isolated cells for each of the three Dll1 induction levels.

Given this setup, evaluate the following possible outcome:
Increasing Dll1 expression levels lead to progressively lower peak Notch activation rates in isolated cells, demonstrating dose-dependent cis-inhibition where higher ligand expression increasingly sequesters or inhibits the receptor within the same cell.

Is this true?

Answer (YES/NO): NO